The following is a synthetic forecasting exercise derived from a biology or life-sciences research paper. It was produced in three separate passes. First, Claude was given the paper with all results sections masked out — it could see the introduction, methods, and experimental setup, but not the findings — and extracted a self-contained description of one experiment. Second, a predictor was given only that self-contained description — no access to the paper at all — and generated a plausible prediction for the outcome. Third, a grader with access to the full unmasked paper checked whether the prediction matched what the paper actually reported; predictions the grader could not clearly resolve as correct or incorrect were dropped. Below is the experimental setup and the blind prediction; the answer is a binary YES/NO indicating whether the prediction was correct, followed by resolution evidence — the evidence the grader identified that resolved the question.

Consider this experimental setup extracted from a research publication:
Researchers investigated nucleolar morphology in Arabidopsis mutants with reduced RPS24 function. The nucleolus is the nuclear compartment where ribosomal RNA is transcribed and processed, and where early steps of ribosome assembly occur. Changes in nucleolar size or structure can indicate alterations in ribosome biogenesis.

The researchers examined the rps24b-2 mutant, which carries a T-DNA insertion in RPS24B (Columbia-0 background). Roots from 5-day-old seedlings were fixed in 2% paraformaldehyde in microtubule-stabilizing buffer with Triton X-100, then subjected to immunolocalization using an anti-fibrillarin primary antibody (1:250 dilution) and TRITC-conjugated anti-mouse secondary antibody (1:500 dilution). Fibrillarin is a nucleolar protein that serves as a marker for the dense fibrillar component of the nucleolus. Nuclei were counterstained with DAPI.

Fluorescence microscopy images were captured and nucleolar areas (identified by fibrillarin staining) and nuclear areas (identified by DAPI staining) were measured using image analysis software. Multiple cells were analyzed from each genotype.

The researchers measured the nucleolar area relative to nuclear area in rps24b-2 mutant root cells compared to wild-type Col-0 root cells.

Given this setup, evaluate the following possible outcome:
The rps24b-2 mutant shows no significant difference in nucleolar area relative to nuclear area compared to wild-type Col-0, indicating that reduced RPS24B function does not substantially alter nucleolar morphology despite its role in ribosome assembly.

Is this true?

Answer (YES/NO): NO